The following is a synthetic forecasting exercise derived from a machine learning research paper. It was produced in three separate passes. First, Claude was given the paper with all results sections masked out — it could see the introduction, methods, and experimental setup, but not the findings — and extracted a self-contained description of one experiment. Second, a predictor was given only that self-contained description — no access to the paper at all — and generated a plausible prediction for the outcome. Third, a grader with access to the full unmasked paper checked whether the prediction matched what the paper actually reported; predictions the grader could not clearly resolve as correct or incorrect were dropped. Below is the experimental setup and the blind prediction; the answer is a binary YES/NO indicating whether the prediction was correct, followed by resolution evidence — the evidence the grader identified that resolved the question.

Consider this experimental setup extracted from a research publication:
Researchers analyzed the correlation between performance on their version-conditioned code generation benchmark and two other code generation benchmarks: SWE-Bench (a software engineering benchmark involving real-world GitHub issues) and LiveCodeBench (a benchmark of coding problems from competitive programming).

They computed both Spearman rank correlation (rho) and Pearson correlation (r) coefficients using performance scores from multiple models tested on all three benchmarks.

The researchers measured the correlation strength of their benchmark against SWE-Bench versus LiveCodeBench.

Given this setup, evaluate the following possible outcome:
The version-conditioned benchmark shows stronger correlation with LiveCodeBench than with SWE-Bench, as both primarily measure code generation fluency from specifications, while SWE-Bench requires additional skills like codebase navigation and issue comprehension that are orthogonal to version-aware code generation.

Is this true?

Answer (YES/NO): NO